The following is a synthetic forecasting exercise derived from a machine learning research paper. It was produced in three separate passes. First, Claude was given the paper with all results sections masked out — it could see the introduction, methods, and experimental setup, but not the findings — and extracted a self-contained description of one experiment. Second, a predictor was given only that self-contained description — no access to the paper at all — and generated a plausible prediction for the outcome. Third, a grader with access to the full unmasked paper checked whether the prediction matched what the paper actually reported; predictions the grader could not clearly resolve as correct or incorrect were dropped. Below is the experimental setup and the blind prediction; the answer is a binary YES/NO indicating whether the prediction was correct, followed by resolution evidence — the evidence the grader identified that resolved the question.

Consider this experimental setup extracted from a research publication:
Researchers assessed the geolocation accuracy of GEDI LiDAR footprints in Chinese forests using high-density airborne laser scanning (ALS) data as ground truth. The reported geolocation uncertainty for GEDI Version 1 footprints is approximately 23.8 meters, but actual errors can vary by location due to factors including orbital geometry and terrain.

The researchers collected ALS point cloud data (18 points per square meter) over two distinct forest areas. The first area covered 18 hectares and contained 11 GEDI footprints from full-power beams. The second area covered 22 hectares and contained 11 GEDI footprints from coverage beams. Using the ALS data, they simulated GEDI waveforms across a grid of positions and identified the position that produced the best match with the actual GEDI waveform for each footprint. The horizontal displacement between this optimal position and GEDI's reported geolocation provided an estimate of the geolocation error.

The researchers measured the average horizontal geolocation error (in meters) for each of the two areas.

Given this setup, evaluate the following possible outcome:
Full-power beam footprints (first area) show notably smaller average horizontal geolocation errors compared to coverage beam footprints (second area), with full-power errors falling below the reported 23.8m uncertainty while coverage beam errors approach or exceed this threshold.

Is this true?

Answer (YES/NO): NO